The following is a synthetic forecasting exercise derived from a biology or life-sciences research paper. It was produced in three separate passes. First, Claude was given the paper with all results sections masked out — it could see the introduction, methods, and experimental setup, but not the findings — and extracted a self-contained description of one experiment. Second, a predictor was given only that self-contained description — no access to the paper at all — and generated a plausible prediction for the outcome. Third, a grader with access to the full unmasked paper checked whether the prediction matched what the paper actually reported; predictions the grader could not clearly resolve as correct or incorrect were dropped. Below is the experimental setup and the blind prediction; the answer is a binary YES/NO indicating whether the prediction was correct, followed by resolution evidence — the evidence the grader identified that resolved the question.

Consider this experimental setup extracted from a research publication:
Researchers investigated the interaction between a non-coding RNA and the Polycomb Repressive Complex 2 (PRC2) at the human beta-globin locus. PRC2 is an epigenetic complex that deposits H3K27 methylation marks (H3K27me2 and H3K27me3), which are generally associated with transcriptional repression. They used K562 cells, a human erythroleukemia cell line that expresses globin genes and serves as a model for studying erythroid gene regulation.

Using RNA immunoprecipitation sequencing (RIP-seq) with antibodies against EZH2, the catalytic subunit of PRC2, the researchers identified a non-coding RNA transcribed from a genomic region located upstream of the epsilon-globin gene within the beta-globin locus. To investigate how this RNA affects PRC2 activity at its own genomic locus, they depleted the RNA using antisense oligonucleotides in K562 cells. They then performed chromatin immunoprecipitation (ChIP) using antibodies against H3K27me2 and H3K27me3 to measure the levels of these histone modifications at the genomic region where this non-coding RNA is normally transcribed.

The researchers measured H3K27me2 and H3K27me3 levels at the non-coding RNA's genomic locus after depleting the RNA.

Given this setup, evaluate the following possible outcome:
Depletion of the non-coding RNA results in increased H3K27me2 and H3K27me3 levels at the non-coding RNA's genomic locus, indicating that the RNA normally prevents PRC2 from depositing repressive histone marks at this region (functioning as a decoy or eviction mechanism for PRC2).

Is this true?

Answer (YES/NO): YES